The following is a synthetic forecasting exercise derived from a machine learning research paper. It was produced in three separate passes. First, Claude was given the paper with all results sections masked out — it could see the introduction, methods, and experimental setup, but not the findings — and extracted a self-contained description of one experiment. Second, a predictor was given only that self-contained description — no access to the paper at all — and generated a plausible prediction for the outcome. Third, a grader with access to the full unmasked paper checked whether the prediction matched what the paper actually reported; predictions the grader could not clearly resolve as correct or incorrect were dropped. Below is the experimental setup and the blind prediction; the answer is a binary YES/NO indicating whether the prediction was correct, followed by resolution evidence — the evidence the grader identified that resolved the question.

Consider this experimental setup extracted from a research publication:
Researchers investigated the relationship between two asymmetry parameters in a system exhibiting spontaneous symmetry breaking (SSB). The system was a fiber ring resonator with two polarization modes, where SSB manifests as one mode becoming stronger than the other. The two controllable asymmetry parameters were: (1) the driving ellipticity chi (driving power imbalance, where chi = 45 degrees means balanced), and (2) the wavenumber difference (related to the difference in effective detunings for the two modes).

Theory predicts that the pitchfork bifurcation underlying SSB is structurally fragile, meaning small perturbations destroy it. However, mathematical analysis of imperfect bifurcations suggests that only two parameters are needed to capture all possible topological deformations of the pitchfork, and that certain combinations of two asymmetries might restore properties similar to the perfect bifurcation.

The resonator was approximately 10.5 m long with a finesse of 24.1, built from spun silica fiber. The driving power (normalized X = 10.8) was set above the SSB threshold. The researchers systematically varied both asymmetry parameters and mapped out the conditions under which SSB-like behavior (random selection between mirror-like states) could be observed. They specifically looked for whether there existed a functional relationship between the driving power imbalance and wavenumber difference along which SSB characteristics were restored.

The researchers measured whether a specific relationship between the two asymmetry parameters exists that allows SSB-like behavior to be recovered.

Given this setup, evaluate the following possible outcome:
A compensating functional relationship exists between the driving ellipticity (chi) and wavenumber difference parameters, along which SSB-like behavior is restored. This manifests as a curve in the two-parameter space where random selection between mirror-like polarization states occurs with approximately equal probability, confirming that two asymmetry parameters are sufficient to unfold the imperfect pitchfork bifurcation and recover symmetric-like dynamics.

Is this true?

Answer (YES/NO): YES